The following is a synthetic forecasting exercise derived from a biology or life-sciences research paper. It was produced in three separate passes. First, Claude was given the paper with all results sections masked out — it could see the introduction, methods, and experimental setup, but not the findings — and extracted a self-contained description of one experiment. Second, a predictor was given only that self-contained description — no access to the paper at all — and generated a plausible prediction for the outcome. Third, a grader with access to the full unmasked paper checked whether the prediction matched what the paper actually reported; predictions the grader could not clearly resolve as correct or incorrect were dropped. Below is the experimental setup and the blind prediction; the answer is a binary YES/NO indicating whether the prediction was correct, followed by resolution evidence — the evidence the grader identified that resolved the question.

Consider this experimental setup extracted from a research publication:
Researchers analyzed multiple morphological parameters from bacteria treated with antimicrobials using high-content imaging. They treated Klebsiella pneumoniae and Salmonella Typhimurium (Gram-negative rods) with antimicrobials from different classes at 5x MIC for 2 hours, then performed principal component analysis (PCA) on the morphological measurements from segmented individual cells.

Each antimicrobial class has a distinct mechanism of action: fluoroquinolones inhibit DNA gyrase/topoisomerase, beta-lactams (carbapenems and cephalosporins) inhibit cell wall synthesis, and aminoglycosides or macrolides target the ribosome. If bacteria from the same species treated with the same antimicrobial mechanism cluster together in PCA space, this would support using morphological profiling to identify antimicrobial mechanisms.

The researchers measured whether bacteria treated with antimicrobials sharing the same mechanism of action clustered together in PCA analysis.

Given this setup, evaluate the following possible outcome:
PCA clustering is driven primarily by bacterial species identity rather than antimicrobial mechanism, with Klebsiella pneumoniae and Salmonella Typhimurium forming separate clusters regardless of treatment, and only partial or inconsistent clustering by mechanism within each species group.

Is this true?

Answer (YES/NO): NO